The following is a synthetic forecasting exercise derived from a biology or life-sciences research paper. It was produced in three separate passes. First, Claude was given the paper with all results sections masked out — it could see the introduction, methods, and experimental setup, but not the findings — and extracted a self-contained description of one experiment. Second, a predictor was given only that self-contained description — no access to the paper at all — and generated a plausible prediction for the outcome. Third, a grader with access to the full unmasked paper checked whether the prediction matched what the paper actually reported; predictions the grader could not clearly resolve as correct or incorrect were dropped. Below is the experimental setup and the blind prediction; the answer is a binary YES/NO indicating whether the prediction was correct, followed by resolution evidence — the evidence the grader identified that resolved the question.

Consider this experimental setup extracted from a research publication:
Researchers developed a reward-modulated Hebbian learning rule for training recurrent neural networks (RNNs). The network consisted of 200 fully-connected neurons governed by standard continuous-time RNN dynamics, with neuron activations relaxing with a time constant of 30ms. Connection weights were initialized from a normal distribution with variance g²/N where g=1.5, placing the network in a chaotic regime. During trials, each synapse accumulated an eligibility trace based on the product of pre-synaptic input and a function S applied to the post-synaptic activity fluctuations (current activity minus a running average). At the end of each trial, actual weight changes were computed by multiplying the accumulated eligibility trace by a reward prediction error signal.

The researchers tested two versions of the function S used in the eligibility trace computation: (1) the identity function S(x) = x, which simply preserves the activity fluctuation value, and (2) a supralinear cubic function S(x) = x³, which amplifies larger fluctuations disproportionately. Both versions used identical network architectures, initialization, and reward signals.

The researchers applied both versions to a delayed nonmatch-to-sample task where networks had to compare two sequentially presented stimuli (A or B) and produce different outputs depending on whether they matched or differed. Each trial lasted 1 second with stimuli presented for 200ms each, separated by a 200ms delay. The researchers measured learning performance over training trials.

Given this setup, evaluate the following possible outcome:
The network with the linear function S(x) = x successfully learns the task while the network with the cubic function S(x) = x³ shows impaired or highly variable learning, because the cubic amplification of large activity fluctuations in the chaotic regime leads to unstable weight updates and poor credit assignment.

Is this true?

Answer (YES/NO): NO